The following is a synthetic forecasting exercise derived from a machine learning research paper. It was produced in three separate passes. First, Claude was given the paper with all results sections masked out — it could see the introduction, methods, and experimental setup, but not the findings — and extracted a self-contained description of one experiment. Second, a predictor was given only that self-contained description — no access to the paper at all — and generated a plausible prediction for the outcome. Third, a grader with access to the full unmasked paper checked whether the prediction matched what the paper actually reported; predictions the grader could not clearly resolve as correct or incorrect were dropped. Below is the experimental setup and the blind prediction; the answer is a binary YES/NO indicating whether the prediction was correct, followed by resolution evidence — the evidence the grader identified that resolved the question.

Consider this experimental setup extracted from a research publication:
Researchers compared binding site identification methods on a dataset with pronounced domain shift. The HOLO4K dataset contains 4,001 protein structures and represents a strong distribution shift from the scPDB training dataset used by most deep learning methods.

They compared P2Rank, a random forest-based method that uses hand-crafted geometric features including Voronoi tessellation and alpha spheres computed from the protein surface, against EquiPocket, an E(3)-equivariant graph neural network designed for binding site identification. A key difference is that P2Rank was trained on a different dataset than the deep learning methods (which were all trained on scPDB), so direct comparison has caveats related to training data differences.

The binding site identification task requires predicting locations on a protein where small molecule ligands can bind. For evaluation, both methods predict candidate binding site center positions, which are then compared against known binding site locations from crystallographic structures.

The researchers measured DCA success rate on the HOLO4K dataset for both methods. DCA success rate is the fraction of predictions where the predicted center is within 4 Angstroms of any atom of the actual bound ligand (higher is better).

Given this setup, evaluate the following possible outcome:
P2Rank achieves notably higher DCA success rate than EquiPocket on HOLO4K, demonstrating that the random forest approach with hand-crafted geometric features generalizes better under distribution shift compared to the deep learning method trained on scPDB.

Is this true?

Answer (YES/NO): NO